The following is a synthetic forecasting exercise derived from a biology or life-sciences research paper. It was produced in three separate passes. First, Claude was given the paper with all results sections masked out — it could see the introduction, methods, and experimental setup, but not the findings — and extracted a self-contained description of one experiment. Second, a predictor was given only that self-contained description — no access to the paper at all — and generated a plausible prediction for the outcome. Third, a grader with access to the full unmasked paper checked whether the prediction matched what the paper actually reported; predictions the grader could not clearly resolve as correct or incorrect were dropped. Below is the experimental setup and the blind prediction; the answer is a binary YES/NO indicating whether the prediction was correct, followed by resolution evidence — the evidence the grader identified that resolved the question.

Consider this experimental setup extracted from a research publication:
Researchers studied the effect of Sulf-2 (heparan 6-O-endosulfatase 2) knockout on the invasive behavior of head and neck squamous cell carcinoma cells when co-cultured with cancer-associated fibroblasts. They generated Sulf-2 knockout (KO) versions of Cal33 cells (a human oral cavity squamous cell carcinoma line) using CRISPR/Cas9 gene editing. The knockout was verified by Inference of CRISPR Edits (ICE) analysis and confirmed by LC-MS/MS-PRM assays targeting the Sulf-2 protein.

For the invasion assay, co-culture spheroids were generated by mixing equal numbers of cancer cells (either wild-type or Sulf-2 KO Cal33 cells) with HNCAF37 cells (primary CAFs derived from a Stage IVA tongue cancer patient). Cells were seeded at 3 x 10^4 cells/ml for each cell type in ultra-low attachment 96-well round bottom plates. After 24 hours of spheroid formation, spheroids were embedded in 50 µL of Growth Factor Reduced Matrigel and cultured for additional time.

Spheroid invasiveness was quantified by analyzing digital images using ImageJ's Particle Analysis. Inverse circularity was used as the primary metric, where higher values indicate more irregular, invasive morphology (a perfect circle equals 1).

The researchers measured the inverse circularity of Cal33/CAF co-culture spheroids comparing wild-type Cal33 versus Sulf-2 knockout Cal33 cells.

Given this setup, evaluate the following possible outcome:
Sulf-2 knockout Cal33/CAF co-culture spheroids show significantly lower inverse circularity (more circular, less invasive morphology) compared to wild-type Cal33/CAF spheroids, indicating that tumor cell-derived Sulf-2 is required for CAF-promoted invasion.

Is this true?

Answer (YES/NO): YES